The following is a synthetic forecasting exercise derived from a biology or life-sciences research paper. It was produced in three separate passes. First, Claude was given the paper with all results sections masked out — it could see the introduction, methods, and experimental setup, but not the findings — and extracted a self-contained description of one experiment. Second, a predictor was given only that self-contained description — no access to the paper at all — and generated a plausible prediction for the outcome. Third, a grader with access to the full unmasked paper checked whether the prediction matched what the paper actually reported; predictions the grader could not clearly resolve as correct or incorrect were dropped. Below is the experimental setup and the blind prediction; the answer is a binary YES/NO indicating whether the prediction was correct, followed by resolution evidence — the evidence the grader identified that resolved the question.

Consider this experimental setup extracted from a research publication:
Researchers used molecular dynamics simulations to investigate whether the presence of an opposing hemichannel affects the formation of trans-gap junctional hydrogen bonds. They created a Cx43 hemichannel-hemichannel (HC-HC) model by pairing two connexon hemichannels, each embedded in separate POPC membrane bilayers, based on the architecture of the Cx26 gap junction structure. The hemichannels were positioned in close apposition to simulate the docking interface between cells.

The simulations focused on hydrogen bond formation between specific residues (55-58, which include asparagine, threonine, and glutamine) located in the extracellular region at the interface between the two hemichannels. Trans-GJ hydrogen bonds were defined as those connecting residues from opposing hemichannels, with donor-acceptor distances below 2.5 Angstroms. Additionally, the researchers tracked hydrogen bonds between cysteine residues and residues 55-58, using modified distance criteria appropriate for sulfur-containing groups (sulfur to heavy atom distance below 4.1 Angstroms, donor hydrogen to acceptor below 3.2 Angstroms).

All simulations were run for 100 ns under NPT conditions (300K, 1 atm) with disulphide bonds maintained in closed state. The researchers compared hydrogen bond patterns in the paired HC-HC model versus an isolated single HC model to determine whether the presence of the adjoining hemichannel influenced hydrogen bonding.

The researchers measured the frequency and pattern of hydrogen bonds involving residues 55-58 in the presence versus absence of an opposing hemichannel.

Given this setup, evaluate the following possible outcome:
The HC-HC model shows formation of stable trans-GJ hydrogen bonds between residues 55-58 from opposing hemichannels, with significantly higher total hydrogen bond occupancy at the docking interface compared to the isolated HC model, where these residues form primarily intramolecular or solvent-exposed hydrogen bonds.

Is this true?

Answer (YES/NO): YES